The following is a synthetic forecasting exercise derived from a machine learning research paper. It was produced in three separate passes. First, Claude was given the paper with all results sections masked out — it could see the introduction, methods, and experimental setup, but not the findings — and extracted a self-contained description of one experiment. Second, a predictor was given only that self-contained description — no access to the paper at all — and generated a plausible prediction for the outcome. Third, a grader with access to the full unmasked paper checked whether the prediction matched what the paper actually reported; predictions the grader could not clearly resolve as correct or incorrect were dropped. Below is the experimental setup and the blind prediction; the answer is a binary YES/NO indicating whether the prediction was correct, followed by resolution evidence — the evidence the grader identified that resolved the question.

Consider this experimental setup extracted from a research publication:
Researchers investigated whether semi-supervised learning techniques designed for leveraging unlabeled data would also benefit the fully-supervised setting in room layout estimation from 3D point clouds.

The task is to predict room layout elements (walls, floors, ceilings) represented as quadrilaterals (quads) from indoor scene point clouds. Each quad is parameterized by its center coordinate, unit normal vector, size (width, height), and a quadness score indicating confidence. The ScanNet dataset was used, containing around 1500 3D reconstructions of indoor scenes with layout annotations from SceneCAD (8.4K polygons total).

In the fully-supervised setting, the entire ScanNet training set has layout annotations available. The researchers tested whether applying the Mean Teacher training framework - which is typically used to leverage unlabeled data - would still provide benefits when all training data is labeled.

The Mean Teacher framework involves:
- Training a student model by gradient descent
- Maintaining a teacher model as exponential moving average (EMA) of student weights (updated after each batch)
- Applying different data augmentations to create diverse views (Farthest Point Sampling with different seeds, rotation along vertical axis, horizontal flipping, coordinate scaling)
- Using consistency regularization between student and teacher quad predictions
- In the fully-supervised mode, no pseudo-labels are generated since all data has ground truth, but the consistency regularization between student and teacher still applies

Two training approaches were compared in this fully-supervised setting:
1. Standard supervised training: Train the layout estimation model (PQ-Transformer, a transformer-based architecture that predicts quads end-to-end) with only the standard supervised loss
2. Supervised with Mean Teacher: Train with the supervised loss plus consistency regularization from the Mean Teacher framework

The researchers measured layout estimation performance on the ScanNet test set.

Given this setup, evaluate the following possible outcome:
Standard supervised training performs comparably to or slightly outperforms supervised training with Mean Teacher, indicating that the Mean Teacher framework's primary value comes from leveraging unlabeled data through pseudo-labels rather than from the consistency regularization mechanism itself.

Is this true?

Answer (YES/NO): NO